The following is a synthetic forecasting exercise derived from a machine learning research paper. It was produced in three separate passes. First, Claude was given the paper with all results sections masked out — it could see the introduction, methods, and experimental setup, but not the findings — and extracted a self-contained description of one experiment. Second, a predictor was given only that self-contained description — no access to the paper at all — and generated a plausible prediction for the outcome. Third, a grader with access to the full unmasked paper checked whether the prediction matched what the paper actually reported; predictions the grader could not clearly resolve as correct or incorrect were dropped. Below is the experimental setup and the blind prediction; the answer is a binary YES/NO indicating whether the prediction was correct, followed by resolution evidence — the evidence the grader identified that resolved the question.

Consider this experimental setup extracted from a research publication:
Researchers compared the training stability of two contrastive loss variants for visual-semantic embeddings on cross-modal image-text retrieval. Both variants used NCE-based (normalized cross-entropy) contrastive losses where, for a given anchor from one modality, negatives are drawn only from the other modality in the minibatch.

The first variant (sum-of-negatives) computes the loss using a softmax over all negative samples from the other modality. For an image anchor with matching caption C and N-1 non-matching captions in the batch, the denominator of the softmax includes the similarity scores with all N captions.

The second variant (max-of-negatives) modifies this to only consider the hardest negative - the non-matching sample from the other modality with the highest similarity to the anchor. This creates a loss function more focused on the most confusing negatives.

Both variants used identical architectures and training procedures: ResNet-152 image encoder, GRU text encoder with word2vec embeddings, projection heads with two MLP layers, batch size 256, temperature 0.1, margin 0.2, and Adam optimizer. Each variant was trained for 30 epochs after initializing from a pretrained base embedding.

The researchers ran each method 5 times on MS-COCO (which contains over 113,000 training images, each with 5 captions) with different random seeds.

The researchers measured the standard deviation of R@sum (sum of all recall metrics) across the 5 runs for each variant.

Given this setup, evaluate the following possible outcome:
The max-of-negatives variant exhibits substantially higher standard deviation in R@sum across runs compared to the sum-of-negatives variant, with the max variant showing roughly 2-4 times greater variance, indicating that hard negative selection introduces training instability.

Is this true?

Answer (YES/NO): NO